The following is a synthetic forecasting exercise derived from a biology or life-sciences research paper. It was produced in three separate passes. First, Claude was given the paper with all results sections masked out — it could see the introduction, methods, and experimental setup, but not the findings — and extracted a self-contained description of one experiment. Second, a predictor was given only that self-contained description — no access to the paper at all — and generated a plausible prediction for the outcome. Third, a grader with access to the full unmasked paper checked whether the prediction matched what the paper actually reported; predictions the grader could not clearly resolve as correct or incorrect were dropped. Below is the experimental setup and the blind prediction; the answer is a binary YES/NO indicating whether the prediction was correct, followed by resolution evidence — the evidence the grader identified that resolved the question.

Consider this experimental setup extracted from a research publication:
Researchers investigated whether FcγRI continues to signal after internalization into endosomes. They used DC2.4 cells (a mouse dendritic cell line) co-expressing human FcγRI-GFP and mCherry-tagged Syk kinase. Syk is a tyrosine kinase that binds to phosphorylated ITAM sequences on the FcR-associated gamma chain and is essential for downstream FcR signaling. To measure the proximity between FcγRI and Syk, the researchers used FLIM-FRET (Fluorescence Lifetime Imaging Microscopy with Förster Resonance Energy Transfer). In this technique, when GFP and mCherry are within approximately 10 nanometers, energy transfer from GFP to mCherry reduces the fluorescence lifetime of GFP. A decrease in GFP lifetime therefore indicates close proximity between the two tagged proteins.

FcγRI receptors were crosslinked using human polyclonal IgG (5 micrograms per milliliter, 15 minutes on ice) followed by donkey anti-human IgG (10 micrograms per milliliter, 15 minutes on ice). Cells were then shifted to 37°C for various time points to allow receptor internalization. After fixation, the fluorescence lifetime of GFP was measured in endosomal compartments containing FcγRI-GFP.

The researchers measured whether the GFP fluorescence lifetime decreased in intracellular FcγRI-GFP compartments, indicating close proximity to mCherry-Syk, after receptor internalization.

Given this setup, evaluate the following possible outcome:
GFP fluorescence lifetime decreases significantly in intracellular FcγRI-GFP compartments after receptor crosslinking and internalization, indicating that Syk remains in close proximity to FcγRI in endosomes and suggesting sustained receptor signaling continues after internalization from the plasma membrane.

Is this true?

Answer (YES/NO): YES